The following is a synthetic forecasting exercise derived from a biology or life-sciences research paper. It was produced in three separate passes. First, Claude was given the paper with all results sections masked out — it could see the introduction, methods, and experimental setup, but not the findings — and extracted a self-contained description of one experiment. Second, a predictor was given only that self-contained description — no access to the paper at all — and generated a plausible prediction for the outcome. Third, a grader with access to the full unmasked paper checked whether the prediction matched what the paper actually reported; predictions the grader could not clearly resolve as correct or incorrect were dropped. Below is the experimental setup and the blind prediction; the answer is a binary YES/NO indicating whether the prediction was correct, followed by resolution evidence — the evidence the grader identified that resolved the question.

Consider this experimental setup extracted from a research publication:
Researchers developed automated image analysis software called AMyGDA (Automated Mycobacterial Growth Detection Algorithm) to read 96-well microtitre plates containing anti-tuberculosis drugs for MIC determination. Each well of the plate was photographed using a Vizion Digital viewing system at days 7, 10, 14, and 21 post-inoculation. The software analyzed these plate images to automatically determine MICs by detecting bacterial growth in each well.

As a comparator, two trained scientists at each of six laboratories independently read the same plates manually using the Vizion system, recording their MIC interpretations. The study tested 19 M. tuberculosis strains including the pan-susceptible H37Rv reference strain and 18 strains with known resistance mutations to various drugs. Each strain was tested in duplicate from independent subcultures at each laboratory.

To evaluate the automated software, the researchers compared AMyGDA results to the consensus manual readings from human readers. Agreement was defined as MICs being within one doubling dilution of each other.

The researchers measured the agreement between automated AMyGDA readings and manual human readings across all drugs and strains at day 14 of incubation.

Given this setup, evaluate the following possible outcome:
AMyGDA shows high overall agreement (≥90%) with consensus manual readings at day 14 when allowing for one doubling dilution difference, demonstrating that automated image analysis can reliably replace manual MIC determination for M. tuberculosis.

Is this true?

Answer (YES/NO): NO